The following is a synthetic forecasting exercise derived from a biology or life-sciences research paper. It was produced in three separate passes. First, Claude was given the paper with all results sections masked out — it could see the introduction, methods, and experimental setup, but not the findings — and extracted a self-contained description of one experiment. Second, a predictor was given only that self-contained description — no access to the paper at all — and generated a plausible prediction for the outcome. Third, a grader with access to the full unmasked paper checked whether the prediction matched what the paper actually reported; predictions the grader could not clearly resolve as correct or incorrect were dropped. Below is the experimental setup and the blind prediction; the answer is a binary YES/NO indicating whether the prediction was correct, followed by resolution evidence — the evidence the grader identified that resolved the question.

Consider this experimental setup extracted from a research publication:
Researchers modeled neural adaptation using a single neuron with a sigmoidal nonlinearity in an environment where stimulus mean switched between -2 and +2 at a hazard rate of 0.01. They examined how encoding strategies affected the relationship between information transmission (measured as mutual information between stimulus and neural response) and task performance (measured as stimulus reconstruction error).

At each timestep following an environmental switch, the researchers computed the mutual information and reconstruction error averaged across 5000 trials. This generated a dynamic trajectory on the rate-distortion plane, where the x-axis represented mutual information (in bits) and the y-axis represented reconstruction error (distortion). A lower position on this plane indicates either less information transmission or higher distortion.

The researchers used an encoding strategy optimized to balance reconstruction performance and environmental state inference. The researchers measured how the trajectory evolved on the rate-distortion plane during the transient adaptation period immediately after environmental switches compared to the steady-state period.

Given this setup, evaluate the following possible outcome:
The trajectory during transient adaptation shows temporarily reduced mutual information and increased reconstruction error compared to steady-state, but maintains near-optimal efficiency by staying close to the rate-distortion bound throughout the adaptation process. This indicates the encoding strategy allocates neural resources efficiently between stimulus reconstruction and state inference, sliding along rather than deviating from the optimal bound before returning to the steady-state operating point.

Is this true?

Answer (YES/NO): NO